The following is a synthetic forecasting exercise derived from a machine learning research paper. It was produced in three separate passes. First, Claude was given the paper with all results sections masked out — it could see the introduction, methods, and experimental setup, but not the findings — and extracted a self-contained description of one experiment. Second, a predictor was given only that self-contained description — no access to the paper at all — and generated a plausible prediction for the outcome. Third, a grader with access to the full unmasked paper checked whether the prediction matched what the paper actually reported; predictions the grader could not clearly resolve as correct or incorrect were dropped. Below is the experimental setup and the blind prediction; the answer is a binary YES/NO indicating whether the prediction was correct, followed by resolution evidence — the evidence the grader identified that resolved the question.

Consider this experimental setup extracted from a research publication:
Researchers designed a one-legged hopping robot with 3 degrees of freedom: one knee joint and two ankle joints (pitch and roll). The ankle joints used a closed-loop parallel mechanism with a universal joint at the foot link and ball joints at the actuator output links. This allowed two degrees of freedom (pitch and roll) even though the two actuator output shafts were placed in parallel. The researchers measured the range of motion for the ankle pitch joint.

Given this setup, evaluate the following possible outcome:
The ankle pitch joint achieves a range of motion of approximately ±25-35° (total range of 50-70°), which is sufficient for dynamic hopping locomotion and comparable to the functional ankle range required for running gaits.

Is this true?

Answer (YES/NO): NO